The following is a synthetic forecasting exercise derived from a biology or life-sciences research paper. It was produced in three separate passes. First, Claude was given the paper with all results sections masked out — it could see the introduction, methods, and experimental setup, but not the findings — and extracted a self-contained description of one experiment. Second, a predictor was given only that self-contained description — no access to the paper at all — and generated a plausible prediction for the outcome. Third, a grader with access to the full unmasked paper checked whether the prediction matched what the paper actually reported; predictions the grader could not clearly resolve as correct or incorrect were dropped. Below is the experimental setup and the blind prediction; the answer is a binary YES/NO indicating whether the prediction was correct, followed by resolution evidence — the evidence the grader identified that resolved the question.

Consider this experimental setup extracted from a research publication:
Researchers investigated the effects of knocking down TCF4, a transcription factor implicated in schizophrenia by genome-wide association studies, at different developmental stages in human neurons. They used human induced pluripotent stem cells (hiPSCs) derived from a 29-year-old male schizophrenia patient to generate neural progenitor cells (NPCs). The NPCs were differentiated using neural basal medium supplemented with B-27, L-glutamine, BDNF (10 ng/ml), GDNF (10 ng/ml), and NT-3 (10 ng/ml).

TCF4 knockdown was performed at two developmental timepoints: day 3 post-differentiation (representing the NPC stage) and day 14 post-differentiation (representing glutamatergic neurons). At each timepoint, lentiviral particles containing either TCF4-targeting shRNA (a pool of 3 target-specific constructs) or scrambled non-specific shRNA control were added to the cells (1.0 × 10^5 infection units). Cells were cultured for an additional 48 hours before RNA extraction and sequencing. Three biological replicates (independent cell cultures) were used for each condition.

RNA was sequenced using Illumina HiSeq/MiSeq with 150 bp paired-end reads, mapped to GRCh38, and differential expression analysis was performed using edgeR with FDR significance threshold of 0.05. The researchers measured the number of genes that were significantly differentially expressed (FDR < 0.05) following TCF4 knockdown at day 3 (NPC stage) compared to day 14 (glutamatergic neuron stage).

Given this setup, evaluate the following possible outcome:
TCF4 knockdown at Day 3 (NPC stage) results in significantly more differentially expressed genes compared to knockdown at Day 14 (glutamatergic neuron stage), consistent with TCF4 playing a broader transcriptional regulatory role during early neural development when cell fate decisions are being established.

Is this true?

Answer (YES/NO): YES